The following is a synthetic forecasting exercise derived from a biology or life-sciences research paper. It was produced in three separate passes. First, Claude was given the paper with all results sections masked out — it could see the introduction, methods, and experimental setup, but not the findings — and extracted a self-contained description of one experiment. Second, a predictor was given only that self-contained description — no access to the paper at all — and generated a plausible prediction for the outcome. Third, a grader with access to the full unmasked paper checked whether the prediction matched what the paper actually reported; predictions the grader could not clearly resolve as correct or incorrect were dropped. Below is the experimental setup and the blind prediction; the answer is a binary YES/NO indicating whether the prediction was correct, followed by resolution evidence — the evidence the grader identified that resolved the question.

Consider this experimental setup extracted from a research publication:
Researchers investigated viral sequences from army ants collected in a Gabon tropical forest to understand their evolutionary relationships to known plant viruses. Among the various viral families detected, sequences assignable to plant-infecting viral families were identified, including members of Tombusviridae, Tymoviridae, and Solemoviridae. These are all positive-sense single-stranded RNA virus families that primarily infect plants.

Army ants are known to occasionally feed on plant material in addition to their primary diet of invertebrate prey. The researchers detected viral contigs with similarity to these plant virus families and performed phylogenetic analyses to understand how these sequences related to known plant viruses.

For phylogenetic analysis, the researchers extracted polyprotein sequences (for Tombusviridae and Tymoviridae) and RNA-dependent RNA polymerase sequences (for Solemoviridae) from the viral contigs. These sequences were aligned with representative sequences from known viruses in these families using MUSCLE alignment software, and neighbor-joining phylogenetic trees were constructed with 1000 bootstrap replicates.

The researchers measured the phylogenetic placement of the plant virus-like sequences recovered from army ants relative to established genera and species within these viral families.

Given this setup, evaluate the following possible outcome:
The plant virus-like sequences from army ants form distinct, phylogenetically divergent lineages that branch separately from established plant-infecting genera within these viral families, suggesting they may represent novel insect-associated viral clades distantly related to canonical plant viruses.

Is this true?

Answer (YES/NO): NO